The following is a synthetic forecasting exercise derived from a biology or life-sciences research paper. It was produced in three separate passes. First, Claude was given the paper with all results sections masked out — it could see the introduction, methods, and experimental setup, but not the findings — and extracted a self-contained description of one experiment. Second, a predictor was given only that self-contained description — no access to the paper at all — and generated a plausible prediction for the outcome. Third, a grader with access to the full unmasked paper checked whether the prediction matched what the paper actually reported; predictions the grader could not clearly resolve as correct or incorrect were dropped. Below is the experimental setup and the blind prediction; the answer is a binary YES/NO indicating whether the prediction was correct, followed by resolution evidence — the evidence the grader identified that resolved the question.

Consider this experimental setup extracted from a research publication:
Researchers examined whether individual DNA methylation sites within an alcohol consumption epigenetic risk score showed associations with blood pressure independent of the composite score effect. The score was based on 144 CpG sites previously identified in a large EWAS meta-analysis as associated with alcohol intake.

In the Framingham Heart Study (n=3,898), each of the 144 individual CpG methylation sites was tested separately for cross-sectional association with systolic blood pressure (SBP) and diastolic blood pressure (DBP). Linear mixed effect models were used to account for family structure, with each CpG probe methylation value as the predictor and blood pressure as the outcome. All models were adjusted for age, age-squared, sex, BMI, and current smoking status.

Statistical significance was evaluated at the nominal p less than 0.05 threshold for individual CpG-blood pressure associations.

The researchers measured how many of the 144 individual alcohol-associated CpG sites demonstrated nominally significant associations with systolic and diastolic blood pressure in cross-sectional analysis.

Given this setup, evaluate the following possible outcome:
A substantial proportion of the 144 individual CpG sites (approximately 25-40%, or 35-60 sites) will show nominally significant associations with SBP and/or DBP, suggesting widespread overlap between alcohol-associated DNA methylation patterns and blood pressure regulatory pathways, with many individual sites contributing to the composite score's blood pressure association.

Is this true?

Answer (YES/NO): NO